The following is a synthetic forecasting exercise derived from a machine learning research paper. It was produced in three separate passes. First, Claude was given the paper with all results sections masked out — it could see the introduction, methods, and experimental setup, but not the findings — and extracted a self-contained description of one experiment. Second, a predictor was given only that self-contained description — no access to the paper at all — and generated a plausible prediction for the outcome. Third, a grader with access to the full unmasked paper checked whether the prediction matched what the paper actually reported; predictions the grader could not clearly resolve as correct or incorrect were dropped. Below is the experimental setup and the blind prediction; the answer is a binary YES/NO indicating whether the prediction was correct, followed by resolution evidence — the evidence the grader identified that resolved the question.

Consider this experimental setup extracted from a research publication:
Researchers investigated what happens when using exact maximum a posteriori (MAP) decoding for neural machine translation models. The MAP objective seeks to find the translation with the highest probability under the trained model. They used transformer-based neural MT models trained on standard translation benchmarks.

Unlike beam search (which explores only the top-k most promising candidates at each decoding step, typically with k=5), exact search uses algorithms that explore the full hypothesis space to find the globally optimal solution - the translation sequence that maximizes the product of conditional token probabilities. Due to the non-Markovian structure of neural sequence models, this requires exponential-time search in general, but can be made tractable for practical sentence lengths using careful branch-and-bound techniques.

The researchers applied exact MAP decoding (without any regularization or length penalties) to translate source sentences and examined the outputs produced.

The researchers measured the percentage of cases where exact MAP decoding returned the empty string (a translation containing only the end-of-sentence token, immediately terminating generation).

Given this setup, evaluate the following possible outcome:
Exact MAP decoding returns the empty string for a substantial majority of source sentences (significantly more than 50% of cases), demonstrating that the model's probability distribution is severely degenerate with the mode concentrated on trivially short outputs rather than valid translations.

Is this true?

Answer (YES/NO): NO